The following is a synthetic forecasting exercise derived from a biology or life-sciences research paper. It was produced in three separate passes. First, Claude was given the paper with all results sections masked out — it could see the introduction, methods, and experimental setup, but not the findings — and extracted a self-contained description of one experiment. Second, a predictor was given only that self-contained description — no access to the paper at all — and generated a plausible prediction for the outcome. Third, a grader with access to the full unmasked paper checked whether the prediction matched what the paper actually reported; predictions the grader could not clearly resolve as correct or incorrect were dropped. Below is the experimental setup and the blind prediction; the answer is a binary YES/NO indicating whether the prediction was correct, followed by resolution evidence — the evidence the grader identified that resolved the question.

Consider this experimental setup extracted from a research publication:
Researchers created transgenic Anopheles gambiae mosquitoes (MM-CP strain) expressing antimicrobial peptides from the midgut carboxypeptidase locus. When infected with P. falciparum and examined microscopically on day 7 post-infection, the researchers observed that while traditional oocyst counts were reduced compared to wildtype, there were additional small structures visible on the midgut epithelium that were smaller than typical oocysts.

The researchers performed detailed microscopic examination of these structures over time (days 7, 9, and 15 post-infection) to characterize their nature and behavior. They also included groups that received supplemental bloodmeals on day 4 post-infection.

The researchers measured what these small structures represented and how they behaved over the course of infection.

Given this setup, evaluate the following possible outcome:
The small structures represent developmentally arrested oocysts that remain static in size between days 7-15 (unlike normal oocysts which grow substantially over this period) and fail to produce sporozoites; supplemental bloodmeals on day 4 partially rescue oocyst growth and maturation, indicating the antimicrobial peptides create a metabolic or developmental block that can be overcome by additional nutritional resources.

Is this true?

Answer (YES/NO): NO